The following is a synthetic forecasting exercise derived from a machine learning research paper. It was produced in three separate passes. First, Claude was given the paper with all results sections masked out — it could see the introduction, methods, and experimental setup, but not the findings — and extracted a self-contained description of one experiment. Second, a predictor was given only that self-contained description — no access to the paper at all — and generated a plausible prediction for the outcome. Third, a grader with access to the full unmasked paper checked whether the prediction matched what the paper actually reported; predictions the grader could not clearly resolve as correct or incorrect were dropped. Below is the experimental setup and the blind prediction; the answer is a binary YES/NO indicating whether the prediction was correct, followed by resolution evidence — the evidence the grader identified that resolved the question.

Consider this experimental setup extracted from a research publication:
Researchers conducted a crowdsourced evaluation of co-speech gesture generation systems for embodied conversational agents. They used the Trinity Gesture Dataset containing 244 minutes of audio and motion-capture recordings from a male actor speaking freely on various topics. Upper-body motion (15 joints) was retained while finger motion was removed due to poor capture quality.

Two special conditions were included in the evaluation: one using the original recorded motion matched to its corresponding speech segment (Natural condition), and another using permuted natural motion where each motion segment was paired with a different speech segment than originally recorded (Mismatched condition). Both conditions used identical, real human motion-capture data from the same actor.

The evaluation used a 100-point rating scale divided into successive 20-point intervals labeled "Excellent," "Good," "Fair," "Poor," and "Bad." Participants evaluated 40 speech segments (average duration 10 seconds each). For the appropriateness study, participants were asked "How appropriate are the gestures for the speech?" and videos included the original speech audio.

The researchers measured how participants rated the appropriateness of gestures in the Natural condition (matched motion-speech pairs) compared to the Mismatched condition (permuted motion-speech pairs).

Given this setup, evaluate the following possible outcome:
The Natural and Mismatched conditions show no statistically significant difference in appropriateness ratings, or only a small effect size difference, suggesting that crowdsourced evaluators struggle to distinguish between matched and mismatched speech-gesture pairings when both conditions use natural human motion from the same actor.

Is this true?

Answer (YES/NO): NO